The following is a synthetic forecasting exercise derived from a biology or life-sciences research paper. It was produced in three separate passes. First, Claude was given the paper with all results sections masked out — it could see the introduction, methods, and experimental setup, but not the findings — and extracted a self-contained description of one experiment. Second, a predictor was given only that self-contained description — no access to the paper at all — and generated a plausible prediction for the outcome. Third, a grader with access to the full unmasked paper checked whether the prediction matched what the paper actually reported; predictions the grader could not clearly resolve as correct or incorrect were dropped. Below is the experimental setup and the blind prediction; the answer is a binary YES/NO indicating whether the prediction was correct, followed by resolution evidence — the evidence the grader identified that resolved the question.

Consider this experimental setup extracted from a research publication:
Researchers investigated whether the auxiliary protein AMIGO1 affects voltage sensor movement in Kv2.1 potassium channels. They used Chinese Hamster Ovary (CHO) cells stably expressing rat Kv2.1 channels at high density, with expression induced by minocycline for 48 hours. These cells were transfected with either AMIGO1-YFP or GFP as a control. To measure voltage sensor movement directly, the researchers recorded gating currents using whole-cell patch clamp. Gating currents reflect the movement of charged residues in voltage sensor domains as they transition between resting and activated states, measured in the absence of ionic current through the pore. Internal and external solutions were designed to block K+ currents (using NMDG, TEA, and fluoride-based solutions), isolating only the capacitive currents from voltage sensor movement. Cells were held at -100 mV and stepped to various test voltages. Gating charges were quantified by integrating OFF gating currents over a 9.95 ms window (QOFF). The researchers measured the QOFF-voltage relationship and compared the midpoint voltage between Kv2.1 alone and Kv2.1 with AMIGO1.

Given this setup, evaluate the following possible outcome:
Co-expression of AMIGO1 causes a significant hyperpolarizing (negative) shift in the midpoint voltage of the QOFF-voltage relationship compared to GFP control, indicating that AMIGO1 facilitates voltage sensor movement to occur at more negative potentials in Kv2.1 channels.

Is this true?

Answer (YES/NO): YES